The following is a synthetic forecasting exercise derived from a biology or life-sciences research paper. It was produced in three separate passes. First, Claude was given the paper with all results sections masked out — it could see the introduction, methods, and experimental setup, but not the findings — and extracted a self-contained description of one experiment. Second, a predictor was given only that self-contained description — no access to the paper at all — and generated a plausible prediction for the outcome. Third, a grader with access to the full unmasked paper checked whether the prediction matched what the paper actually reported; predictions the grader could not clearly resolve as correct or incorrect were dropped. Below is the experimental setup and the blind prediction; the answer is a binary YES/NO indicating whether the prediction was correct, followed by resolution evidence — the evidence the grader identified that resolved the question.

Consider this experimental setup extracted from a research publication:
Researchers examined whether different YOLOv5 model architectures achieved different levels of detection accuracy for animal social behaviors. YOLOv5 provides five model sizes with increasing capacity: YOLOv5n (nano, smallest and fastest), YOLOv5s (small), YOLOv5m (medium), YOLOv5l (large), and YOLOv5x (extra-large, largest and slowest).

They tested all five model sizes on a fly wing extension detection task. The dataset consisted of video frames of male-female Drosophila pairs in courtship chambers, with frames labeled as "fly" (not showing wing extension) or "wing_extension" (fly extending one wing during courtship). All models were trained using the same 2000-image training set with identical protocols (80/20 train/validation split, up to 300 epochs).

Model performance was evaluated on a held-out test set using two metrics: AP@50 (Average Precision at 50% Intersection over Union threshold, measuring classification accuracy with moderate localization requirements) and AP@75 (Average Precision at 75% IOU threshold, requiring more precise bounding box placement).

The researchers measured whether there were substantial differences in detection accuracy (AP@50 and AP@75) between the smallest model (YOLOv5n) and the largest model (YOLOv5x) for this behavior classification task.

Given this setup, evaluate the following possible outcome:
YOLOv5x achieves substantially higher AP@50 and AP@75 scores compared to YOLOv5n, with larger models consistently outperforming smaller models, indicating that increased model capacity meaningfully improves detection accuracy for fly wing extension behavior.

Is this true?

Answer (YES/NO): NO